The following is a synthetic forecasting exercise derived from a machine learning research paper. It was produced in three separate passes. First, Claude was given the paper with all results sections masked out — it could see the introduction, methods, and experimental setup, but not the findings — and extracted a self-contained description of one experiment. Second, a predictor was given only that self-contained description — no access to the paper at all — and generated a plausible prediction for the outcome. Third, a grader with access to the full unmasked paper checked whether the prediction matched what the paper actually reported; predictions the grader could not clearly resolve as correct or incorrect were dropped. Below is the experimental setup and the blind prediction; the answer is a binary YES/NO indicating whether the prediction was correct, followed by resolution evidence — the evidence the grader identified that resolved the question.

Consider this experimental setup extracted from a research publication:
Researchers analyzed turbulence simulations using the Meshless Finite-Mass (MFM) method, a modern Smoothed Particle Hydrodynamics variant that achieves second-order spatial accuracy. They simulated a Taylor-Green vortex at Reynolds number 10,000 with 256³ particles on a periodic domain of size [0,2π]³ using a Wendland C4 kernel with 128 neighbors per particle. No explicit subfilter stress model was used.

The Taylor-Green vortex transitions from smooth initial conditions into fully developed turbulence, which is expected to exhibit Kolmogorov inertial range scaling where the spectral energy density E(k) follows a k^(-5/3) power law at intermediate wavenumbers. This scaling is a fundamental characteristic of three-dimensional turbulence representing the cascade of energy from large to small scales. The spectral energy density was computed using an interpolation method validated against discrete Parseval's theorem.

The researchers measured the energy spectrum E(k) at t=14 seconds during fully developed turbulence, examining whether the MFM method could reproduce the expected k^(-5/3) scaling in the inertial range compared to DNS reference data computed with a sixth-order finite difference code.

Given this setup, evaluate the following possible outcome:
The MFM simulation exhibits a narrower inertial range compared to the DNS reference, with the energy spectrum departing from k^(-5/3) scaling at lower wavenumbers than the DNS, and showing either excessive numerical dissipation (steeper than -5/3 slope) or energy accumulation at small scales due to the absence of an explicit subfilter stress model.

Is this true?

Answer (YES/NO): YES